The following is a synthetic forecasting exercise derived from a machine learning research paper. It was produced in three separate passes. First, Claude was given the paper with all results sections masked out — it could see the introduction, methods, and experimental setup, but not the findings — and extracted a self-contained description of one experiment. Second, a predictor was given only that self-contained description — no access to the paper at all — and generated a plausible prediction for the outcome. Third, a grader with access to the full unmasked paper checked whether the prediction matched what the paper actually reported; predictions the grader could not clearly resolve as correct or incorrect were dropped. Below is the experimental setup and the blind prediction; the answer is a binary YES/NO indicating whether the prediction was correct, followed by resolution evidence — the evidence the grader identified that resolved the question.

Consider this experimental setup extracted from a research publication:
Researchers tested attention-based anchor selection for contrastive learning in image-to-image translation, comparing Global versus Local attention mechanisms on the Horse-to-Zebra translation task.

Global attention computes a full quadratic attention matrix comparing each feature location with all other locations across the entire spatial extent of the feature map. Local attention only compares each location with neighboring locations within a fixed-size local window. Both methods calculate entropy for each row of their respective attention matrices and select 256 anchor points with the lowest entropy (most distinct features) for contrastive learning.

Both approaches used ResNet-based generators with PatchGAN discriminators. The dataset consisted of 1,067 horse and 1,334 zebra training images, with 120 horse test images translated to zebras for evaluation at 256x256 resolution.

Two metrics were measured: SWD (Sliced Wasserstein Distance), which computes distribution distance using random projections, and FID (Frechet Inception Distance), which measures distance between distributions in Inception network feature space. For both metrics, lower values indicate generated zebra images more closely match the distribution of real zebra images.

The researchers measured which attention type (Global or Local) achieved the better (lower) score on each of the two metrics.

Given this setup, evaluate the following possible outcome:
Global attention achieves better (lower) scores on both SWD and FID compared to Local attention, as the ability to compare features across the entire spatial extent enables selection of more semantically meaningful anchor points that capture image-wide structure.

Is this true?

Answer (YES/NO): NO